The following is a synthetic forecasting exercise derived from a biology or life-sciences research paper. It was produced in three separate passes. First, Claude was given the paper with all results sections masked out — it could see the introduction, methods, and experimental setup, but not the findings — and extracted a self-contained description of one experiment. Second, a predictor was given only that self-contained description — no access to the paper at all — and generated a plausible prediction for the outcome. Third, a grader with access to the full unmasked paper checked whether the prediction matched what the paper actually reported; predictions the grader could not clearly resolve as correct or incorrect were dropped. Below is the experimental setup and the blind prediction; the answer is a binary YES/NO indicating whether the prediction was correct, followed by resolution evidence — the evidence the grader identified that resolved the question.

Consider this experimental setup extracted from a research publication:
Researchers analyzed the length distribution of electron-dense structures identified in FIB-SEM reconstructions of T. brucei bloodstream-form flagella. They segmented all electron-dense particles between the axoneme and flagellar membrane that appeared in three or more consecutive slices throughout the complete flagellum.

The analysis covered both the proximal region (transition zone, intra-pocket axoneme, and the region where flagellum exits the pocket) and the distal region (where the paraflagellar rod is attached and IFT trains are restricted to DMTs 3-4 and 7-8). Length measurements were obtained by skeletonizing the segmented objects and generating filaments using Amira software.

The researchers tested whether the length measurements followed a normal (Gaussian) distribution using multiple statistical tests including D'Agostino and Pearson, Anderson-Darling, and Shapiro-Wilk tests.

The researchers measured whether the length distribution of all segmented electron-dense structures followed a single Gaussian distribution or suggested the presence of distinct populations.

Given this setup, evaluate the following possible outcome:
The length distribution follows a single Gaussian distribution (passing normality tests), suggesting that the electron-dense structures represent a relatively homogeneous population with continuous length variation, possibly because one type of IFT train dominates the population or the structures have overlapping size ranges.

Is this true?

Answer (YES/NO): NO